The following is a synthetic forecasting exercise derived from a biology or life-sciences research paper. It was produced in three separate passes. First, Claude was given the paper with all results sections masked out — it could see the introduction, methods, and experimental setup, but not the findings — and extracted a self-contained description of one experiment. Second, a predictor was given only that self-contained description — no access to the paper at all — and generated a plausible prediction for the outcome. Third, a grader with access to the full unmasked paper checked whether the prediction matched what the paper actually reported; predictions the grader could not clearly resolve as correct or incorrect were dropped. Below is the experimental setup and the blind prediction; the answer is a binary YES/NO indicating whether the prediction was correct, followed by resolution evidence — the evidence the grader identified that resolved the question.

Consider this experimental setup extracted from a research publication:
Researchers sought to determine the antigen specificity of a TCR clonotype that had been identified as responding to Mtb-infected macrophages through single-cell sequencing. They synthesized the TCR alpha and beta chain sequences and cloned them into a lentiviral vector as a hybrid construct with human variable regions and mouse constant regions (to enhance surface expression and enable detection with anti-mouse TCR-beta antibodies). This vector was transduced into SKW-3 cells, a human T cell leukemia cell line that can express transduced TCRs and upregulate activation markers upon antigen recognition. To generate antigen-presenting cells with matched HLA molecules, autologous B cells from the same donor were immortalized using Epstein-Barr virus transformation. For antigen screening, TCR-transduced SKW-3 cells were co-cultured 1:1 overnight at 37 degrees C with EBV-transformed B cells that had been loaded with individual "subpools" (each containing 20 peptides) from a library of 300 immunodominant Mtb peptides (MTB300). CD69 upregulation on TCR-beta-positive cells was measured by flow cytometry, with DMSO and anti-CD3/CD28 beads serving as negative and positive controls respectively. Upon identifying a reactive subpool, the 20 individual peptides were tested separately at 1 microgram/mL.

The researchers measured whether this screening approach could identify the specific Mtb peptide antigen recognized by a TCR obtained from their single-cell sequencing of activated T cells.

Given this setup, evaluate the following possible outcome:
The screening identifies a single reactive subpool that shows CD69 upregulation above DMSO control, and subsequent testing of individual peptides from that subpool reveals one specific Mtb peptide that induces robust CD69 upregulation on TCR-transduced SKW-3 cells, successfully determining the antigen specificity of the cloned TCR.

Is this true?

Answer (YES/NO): YES